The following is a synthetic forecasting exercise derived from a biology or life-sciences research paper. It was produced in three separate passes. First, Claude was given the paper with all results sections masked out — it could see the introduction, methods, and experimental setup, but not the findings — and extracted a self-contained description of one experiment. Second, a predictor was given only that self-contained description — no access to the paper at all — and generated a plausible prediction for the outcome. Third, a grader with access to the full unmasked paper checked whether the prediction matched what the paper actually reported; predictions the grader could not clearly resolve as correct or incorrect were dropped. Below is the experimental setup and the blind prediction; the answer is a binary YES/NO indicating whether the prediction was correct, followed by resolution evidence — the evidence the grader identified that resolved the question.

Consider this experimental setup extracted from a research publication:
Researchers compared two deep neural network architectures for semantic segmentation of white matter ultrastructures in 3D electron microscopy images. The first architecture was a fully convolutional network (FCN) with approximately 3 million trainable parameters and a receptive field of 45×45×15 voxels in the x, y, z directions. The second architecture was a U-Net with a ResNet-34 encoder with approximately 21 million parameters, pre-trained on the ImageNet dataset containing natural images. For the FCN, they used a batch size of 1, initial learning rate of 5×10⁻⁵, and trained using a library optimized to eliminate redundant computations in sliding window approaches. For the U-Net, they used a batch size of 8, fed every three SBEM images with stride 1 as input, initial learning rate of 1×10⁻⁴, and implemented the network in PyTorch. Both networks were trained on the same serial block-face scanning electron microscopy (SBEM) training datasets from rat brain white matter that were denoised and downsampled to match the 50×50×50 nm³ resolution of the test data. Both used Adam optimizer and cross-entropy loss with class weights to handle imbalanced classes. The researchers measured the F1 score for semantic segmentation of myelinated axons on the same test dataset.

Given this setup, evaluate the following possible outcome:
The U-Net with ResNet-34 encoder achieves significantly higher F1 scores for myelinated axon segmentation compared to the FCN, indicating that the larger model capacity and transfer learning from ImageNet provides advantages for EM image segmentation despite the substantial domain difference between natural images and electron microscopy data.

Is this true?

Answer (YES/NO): NO